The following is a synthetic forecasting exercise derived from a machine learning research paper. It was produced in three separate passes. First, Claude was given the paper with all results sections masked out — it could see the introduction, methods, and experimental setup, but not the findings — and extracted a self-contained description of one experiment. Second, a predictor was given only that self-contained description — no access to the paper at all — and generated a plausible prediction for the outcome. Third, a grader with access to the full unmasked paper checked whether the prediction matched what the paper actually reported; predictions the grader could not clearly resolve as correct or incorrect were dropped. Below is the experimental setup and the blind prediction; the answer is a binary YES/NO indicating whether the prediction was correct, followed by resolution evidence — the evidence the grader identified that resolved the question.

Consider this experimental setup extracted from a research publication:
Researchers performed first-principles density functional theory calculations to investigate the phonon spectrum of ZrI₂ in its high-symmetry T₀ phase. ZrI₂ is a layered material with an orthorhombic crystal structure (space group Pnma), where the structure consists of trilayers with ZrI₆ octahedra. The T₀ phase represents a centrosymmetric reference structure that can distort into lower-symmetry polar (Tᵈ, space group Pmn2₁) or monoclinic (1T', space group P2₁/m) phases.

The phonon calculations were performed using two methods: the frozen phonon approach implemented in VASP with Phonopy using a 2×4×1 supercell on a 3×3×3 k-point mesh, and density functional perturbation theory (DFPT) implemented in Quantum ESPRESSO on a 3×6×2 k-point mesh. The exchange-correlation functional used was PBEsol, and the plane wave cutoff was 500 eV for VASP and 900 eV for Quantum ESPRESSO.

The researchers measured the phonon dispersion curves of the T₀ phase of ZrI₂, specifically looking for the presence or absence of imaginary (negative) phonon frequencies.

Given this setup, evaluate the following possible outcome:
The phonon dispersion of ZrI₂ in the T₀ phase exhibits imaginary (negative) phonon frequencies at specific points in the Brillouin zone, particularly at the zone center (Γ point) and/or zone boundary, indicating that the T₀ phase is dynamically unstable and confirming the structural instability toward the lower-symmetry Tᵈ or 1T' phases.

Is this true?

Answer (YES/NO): YES